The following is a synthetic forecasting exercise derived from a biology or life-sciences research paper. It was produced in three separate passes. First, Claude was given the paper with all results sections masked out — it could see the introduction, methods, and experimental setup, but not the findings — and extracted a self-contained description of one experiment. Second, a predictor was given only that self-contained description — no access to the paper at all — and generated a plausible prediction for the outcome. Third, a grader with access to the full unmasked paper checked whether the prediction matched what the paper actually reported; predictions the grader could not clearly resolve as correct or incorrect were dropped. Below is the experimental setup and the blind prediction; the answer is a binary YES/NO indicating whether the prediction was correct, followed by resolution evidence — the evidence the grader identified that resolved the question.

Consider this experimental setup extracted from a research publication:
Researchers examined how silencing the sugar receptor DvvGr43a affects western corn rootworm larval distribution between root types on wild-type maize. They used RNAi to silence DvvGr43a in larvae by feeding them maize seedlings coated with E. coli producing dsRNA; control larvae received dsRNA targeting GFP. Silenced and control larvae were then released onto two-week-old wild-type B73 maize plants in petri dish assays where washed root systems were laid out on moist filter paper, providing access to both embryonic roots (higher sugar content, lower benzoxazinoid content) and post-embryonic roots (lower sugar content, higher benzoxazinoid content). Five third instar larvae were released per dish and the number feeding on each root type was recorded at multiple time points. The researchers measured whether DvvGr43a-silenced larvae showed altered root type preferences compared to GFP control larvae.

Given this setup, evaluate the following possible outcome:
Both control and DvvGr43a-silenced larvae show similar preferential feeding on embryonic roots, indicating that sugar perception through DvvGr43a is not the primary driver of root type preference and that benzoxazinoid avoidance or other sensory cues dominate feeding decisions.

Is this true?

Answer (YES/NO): NO